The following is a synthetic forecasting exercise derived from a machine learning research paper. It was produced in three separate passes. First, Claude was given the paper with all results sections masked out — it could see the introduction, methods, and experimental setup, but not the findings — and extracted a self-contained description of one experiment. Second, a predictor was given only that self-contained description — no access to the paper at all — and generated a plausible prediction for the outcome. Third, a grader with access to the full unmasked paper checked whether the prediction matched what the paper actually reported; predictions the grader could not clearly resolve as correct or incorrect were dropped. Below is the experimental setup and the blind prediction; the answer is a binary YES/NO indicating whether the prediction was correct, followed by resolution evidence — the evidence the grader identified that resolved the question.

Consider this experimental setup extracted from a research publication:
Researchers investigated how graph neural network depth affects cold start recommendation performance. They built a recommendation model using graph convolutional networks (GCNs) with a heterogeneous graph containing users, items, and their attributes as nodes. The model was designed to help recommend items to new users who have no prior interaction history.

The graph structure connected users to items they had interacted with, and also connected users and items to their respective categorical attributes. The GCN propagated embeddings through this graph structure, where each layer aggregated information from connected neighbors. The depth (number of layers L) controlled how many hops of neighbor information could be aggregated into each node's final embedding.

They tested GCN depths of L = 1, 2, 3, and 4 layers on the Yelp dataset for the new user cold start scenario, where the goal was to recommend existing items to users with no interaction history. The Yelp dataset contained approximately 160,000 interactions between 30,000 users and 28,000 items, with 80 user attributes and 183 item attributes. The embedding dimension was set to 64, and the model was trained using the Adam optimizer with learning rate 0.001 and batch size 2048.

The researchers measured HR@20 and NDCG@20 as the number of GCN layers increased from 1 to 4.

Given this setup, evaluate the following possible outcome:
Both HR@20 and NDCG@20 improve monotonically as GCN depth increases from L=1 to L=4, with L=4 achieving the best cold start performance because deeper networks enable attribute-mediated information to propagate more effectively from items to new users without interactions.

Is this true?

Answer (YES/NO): NO